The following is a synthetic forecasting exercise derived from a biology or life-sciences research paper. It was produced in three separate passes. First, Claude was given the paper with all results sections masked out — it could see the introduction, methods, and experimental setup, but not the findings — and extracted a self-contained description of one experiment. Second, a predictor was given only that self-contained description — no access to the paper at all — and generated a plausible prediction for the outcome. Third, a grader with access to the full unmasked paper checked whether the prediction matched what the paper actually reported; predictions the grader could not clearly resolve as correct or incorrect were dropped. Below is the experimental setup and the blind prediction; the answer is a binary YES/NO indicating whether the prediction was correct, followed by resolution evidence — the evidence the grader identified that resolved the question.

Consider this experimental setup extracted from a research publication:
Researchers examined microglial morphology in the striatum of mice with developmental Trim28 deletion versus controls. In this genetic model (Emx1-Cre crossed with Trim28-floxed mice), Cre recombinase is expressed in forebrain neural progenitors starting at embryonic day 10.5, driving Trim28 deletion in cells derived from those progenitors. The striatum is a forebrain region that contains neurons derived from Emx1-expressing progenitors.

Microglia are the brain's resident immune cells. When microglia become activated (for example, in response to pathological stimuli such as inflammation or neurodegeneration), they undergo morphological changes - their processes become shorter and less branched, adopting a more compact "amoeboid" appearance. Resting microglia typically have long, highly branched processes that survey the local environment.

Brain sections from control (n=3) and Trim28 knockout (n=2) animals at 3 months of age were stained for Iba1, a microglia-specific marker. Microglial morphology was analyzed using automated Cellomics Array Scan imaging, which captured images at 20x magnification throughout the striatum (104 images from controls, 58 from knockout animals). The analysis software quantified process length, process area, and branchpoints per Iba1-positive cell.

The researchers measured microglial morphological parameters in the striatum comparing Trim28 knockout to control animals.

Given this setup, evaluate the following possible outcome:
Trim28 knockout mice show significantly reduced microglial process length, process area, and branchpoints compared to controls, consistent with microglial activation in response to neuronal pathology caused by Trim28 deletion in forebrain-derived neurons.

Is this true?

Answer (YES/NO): NO